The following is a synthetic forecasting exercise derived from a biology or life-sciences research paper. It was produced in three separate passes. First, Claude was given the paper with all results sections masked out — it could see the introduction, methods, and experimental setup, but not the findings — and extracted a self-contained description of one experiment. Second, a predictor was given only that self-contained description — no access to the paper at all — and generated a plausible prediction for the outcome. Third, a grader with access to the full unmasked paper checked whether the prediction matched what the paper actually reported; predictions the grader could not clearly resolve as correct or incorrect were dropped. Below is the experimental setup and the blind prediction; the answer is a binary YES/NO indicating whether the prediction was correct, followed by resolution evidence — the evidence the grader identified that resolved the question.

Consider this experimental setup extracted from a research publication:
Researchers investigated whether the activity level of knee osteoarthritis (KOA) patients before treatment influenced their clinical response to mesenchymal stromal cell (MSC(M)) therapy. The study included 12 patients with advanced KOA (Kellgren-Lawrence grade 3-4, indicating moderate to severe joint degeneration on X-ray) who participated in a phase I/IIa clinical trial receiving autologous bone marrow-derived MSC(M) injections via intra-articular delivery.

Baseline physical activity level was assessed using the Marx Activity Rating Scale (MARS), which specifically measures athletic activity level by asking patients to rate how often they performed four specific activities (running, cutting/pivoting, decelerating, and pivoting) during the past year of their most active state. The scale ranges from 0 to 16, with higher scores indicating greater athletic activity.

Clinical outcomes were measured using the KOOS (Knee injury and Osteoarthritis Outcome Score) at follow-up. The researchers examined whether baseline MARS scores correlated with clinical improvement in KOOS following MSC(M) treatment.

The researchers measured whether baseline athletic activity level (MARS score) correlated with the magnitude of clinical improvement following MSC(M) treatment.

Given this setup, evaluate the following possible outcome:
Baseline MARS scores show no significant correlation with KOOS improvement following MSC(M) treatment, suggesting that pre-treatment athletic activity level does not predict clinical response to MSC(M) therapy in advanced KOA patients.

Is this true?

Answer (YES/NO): NO